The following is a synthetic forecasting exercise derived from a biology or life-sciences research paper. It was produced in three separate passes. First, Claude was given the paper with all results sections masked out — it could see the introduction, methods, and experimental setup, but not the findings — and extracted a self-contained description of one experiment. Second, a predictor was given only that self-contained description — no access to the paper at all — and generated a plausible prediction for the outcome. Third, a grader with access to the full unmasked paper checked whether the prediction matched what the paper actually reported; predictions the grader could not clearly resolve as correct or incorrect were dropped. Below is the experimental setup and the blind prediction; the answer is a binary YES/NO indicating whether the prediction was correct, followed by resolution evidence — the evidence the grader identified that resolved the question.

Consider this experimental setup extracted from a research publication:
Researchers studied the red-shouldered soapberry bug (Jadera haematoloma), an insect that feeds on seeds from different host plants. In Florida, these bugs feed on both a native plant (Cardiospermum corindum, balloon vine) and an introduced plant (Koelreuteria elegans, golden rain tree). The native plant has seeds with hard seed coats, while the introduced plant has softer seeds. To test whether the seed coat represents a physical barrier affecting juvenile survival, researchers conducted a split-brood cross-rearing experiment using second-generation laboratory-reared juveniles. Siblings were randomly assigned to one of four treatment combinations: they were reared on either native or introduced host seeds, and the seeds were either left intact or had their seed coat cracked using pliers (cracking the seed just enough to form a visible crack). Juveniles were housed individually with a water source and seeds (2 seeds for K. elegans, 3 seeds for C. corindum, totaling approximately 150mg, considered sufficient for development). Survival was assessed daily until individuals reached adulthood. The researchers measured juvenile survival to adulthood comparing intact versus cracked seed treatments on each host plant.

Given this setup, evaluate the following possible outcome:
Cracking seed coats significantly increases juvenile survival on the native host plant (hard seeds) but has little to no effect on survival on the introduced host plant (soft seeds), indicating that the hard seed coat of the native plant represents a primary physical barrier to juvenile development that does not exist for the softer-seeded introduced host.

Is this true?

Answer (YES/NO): NO